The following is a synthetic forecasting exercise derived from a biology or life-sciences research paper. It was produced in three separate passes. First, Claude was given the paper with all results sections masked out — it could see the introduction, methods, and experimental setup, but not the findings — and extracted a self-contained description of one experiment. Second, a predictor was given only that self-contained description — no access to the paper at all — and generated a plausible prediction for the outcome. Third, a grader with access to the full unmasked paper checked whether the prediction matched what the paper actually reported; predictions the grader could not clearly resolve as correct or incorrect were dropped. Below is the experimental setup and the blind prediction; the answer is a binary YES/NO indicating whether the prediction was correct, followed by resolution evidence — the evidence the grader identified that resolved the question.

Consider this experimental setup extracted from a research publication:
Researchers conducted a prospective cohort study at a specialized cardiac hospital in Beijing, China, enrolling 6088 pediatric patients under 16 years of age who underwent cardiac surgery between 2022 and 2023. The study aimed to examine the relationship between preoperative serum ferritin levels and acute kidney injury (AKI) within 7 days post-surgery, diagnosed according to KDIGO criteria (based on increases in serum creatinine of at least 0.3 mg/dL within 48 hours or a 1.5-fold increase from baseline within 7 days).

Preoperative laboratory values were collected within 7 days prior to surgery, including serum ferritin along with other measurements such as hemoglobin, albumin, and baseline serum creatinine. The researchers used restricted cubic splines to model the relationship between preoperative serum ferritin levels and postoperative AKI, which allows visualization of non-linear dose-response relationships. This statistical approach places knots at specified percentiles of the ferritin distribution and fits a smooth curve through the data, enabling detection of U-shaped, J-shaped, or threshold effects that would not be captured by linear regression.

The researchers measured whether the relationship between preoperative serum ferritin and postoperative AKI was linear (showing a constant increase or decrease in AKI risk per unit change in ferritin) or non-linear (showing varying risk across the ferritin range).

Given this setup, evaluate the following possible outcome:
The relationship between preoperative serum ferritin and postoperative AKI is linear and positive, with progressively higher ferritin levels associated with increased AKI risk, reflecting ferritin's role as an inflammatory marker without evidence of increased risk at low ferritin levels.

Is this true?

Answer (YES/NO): NO